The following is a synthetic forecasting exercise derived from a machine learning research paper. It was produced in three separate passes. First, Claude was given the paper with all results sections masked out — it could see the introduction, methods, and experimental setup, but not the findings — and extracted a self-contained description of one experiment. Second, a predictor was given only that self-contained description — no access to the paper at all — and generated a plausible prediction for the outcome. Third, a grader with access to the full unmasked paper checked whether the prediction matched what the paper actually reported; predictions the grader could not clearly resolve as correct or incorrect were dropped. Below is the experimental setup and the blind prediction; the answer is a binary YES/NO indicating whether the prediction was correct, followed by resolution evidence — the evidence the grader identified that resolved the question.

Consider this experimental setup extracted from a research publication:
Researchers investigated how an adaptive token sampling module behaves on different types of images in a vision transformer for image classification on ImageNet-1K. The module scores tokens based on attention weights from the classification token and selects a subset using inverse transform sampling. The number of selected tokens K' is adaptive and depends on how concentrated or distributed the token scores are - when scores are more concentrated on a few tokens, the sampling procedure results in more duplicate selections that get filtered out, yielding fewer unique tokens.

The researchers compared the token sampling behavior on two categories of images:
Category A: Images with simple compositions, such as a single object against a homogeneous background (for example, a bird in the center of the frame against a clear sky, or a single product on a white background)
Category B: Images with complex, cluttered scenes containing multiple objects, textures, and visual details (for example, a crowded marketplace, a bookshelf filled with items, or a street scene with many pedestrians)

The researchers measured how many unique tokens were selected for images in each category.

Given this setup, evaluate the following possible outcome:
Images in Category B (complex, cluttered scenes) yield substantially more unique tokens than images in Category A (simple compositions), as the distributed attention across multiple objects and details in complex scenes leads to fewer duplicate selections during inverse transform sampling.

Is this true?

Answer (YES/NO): YES